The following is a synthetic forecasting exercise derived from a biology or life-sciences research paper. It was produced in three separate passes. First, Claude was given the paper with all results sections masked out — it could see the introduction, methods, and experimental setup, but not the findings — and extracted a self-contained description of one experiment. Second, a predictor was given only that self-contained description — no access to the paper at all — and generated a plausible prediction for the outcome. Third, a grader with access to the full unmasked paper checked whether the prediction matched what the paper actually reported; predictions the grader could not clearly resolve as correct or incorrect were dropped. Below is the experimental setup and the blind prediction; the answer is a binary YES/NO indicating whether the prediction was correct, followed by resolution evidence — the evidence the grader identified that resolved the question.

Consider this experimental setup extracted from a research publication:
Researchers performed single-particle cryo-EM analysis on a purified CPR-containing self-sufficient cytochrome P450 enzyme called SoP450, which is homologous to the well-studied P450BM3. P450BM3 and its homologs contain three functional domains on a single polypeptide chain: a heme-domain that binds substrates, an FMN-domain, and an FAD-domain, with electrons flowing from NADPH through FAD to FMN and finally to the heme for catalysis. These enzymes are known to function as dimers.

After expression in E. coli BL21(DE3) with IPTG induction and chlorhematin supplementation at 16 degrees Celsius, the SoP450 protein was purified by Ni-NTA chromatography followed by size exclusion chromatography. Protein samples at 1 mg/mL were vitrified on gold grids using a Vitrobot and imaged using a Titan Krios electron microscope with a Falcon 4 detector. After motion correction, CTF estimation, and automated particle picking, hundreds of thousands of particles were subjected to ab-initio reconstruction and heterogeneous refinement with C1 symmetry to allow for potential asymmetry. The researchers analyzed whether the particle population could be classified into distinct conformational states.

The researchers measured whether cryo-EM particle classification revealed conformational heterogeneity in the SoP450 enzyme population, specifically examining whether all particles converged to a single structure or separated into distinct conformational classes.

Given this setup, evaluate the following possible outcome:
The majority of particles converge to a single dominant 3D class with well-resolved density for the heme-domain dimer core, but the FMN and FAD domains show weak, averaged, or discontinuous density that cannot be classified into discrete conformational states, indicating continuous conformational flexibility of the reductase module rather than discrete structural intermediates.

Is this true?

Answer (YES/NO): NO